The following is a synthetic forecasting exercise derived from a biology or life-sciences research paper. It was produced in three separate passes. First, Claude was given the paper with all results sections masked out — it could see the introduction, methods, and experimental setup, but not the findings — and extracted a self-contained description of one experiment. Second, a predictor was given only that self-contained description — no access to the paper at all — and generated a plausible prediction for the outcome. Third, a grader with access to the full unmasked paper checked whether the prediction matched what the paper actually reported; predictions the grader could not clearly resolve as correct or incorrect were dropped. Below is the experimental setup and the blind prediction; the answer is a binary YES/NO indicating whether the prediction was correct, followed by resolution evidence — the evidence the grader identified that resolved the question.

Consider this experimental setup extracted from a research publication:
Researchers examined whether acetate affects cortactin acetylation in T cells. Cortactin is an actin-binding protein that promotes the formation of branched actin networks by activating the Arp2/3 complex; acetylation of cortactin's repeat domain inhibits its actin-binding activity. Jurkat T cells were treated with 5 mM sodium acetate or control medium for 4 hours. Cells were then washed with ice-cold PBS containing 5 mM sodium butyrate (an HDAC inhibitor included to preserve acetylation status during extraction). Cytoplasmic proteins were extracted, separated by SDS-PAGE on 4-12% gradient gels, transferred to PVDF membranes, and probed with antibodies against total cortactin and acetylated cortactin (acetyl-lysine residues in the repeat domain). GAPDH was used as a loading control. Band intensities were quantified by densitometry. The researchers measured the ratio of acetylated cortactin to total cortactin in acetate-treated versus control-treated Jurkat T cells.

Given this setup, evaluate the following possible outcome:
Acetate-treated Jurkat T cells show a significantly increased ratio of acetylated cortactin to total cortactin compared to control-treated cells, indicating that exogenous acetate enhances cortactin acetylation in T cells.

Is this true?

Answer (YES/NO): YES